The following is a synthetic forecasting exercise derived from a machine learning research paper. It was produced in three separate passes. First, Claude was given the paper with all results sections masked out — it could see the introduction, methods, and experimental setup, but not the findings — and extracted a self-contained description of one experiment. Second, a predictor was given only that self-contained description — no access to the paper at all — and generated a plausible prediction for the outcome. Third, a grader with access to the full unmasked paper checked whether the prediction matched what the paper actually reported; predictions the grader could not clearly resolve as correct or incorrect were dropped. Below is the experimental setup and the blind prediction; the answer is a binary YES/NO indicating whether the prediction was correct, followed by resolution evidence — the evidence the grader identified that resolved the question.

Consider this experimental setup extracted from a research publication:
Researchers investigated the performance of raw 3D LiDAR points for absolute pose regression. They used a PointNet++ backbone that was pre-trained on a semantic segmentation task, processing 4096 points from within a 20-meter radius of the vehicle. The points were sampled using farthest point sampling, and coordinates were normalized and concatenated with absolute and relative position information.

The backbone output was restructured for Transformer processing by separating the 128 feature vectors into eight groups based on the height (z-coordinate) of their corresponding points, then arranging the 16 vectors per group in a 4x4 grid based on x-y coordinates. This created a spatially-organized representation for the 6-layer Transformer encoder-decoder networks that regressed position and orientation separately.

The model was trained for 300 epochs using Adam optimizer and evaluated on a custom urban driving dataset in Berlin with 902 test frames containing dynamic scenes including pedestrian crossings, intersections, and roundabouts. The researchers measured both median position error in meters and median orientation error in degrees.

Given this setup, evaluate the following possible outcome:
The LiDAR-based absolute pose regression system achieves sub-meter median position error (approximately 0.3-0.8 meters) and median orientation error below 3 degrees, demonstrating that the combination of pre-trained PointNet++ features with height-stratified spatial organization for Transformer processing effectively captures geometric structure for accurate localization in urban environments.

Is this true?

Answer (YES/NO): NO